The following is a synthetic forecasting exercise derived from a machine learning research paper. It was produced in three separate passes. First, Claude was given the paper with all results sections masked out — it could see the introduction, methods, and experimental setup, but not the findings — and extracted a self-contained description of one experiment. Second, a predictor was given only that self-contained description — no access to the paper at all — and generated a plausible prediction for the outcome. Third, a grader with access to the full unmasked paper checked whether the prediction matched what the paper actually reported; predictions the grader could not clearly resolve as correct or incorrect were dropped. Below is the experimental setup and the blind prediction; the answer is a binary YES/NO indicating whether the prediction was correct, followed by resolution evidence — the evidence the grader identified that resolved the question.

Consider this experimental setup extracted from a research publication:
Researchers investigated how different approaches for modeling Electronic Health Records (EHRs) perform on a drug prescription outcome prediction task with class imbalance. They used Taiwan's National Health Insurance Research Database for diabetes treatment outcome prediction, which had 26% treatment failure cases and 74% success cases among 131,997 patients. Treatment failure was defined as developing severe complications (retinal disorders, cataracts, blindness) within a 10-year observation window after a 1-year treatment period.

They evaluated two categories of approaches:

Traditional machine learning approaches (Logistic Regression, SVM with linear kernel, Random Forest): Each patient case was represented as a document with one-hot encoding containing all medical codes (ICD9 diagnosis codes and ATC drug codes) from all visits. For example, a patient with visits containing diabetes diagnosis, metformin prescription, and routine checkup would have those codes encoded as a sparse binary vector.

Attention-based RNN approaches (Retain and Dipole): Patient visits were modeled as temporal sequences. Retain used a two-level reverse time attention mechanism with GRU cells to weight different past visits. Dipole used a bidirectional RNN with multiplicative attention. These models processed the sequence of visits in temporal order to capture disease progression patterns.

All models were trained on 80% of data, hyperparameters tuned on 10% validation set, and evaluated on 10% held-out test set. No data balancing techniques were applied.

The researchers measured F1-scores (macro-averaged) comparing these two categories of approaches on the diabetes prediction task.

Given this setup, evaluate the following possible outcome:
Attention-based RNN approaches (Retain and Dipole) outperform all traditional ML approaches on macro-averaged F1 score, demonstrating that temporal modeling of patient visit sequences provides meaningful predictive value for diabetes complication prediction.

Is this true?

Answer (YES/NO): NO